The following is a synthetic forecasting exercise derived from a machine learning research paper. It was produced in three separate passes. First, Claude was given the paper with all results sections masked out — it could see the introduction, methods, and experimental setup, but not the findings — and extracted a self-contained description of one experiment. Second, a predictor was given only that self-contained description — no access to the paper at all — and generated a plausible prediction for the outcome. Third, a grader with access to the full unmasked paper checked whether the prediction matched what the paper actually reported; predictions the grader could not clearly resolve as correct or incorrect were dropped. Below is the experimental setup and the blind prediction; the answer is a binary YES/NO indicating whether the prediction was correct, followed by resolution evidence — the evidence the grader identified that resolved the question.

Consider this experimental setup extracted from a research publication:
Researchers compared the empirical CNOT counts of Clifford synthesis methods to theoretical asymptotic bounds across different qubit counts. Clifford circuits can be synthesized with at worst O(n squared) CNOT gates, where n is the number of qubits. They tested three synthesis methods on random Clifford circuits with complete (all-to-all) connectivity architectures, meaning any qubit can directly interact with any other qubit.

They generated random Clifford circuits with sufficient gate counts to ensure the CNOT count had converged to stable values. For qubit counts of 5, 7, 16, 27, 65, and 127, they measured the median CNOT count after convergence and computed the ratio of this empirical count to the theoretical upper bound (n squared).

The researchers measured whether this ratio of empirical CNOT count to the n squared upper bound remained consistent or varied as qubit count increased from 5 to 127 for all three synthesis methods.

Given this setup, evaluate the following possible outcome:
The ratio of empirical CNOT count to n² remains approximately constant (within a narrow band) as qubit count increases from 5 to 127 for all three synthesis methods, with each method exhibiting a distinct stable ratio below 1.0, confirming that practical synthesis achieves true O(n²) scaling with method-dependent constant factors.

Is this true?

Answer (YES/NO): NO